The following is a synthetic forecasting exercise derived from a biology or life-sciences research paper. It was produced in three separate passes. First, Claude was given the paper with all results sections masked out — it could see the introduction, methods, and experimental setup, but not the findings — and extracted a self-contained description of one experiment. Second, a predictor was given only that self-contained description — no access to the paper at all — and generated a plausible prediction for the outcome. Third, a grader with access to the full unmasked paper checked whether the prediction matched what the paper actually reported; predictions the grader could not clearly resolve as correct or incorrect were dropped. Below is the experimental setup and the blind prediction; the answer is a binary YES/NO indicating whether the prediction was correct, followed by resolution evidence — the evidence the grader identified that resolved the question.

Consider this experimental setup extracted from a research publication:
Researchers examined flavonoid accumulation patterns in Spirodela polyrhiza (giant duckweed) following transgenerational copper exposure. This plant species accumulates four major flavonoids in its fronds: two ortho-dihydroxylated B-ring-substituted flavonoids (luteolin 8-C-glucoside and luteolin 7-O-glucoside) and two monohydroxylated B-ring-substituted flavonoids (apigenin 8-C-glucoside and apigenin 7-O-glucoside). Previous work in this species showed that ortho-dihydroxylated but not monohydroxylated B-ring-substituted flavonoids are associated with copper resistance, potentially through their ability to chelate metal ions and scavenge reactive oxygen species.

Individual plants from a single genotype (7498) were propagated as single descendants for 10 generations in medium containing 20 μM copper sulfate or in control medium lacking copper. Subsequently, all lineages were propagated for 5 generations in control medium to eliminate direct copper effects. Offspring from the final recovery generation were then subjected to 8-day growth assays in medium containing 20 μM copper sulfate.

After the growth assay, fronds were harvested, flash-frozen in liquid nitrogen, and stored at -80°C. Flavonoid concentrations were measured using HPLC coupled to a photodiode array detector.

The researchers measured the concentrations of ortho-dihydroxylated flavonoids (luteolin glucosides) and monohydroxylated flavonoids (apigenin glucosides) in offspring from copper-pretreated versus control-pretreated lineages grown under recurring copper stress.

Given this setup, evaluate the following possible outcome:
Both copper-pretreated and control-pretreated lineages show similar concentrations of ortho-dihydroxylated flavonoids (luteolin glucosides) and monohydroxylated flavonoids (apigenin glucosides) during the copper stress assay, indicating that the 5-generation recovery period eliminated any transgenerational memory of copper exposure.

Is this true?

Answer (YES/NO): NO